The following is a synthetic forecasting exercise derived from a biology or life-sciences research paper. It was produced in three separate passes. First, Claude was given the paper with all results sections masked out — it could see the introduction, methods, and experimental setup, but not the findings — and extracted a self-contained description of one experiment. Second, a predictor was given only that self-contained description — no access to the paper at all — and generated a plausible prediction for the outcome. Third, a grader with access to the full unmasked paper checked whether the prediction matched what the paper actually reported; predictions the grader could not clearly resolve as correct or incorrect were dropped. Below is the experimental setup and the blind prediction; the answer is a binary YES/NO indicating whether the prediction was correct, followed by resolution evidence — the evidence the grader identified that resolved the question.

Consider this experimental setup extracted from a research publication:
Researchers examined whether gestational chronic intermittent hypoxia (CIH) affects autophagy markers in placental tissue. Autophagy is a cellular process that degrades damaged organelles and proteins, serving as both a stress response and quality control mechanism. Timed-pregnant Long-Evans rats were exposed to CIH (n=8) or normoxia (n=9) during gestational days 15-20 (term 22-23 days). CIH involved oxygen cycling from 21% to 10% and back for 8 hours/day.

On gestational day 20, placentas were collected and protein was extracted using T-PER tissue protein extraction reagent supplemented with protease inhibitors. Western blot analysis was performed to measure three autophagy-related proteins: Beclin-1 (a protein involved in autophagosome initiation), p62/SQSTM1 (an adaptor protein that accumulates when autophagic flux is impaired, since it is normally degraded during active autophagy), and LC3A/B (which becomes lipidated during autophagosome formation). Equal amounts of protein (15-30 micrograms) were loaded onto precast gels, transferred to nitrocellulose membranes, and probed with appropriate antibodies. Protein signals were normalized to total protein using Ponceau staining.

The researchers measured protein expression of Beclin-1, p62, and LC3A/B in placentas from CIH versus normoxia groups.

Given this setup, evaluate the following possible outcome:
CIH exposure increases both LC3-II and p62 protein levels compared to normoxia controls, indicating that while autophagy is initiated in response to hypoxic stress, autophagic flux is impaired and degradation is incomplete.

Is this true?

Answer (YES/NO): NO